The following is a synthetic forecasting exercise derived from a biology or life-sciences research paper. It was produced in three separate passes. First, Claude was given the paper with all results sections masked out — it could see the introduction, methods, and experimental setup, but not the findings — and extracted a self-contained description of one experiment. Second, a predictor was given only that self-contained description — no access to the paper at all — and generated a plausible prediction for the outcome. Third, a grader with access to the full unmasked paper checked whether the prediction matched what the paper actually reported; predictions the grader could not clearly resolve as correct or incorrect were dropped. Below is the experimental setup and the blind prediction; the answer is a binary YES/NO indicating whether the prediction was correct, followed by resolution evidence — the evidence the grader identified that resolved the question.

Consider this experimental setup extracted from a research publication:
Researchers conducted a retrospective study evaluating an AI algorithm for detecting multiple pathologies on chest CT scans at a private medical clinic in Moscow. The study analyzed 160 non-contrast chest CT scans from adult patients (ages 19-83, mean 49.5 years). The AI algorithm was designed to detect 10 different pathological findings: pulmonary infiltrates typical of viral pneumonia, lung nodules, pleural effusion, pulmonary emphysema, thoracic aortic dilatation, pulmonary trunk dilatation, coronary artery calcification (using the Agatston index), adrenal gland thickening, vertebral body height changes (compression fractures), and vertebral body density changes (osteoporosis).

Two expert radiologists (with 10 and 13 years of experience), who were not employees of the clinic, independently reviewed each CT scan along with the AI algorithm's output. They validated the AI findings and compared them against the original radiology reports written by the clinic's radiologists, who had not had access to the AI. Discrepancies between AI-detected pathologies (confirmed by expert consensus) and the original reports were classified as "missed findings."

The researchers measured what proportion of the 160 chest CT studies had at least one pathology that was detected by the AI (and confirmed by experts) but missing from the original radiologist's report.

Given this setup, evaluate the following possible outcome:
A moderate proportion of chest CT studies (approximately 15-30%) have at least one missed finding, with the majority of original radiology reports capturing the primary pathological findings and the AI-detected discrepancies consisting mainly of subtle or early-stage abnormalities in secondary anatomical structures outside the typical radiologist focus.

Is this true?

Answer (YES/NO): NO